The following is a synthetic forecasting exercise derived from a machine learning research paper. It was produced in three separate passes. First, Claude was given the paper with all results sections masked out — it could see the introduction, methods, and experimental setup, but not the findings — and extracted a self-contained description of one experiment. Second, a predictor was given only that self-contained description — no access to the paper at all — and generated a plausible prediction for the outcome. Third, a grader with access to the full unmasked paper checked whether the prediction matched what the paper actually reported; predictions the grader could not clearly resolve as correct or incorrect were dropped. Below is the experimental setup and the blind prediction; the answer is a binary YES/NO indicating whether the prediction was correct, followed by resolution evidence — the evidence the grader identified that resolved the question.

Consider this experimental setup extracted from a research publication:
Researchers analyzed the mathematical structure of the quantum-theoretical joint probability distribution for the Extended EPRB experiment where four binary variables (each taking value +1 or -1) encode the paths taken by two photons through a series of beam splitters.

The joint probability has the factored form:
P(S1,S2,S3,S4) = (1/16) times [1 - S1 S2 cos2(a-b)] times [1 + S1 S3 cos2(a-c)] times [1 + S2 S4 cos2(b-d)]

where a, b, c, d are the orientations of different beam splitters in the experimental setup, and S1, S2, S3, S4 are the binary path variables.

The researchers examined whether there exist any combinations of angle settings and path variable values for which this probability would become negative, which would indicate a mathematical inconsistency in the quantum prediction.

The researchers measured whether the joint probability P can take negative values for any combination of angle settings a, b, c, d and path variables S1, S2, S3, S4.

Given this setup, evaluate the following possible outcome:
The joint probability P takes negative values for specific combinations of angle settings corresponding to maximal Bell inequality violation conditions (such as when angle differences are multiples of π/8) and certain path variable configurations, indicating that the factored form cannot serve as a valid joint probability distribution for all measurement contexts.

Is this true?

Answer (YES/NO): NO